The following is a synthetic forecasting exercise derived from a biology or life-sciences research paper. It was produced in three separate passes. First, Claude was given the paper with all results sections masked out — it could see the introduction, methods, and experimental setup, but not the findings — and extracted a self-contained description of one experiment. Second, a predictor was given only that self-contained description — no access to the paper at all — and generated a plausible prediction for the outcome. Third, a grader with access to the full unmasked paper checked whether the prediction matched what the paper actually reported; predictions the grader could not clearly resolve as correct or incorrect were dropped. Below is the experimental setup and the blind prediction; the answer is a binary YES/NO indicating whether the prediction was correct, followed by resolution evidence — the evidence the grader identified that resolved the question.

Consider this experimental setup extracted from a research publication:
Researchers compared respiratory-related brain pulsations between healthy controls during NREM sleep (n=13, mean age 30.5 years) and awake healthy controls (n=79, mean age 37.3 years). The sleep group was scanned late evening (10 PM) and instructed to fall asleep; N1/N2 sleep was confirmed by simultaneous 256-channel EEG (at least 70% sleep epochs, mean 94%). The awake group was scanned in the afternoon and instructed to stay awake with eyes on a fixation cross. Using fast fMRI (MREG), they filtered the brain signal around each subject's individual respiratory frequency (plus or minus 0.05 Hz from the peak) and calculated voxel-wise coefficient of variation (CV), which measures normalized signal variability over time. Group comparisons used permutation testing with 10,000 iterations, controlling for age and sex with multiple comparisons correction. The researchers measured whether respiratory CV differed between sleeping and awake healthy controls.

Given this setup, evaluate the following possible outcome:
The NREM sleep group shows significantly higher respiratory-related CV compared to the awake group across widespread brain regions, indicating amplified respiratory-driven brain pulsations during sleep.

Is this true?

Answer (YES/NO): NO